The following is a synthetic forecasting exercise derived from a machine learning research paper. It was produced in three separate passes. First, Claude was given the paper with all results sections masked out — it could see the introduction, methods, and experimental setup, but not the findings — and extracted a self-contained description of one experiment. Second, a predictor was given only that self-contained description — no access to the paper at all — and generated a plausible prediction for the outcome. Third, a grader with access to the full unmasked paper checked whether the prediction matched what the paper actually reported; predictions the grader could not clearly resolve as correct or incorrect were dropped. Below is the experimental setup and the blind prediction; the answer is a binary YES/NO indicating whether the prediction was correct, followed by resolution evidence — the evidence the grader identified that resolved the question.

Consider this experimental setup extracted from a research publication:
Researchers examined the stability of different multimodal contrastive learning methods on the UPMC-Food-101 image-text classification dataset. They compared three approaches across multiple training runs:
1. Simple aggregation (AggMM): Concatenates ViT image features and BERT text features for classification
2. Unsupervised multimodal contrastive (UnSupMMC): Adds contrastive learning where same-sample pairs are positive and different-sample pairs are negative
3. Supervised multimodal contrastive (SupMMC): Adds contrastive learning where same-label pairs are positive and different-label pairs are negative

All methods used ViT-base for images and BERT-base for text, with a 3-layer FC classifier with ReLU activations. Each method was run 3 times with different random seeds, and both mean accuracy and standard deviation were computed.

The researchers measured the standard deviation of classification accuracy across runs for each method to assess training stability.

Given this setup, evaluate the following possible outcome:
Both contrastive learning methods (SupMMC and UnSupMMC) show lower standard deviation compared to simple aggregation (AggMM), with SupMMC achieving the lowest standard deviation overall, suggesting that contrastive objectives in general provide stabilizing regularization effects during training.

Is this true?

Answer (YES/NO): NO